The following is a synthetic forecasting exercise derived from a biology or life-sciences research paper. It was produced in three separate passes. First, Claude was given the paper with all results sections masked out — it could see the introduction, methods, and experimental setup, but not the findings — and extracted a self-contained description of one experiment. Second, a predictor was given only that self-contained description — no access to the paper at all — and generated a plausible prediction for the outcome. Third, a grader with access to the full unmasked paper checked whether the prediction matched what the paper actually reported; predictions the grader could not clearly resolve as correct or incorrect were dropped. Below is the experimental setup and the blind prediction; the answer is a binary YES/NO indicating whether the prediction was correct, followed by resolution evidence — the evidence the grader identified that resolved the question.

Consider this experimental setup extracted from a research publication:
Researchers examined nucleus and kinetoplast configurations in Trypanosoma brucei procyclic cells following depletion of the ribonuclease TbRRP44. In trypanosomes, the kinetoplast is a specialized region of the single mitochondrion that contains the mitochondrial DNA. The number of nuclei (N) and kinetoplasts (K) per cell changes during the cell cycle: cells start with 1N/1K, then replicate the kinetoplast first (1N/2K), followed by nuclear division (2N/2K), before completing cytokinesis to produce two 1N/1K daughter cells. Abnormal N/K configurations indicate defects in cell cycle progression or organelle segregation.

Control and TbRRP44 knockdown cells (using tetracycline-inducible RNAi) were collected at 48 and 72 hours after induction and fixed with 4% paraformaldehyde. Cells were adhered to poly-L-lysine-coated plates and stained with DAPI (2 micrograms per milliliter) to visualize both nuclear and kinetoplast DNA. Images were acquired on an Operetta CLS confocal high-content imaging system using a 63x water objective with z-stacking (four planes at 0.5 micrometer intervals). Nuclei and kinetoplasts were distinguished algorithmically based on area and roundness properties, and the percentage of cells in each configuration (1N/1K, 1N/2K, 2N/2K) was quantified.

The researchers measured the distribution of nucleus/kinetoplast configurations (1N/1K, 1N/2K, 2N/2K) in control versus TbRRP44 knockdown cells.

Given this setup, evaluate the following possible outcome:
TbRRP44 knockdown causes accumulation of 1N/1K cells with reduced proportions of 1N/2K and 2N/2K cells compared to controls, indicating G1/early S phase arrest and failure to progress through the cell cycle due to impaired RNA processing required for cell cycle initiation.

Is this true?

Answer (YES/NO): NO